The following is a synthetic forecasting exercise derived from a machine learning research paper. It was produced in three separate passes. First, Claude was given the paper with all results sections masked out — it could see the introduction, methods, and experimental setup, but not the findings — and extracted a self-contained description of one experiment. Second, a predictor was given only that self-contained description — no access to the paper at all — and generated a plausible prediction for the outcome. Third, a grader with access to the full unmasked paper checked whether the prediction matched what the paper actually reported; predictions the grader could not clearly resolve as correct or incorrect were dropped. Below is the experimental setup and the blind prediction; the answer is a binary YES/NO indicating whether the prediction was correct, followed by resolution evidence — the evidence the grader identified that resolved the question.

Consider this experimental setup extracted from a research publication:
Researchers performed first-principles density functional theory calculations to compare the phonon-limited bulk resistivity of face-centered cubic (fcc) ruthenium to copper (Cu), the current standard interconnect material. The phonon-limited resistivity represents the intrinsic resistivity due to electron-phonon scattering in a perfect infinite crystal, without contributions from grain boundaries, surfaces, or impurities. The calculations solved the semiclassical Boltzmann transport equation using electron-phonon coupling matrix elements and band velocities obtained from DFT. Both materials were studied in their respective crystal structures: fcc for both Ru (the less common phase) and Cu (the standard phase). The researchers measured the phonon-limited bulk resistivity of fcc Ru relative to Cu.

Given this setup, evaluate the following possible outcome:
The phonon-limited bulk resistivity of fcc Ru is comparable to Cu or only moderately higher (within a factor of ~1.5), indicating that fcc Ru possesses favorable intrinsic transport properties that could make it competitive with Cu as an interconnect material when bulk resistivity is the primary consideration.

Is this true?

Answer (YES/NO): NO